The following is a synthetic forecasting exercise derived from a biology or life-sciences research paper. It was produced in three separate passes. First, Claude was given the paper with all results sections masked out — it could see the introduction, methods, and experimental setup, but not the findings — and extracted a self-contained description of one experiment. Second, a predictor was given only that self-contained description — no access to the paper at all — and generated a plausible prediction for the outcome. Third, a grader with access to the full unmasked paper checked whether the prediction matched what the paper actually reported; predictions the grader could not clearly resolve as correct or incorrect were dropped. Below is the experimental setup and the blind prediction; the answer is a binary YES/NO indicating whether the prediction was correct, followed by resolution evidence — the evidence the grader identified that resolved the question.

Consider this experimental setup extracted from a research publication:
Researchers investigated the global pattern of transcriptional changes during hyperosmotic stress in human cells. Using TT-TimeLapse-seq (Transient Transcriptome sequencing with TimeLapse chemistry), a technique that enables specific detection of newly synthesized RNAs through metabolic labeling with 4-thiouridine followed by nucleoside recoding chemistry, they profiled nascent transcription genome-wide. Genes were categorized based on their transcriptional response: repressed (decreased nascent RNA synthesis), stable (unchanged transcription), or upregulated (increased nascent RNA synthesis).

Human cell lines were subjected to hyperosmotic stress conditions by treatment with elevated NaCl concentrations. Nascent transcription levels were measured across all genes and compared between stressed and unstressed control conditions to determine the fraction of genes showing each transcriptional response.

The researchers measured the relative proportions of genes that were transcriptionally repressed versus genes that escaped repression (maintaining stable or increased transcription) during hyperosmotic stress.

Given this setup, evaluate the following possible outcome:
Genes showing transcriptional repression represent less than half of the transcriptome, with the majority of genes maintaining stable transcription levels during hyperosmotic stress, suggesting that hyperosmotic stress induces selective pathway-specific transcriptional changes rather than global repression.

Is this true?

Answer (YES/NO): NO